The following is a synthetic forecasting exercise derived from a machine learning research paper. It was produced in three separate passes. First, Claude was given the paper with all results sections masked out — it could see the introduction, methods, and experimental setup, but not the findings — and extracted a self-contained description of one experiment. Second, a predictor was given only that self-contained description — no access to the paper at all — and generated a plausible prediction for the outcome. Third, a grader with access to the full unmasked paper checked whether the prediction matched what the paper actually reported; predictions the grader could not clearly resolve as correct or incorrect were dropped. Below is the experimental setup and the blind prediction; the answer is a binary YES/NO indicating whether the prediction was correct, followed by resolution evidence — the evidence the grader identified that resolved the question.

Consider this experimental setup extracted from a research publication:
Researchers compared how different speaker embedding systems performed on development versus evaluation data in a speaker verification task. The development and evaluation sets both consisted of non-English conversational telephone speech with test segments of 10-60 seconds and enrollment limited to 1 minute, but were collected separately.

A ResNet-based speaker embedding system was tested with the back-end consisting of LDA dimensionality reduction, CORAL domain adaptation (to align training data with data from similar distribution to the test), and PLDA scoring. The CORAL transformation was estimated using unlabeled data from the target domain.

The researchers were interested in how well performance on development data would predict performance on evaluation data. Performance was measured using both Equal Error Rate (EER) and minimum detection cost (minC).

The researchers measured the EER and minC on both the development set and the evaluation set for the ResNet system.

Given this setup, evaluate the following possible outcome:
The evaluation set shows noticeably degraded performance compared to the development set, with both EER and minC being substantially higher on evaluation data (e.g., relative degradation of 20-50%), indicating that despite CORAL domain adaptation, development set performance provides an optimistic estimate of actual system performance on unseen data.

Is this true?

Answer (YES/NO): NO